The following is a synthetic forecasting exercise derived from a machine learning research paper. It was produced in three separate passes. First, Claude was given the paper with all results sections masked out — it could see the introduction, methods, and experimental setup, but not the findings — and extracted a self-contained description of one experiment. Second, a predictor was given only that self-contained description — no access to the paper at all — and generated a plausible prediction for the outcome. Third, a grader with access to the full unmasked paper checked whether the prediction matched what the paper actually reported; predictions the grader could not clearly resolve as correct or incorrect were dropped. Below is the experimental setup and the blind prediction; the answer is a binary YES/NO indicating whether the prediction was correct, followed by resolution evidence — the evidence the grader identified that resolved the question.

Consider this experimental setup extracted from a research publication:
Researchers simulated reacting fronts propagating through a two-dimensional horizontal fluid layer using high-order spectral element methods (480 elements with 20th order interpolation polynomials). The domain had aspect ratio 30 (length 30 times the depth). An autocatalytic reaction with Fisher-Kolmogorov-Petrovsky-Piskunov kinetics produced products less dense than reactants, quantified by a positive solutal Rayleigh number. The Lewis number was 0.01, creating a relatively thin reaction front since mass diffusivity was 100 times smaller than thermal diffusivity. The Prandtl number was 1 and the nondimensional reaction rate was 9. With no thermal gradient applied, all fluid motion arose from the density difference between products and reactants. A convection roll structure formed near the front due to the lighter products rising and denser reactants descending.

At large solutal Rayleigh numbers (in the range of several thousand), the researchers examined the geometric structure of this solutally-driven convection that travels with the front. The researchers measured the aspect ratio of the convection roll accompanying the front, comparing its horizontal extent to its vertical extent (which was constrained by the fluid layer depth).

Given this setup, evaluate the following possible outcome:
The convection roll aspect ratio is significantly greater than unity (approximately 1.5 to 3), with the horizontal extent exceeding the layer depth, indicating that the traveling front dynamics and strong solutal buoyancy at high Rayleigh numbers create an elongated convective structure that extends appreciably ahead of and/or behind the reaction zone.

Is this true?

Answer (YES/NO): NO